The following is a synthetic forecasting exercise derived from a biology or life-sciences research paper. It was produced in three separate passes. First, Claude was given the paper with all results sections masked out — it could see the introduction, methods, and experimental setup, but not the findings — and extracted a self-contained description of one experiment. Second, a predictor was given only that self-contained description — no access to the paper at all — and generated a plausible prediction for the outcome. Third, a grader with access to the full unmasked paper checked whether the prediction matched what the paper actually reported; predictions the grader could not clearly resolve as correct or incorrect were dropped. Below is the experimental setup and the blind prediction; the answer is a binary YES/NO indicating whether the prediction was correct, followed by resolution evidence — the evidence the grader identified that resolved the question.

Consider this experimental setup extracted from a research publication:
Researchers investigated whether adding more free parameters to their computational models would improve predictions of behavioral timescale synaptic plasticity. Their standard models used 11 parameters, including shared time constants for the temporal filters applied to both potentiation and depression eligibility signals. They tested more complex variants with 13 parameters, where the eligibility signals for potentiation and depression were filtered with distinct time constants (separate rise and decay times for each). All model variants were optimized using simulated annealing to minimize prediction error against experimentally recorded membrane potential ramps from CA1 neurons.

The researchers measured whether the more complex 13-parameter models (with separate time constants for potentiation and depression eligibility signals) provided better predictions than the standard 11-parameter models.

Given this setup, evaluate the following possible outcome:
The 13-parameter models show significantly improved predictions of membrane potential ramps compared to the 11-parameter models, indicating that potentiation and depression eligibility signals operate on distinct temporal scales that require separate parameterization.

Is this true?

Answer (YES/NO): NO